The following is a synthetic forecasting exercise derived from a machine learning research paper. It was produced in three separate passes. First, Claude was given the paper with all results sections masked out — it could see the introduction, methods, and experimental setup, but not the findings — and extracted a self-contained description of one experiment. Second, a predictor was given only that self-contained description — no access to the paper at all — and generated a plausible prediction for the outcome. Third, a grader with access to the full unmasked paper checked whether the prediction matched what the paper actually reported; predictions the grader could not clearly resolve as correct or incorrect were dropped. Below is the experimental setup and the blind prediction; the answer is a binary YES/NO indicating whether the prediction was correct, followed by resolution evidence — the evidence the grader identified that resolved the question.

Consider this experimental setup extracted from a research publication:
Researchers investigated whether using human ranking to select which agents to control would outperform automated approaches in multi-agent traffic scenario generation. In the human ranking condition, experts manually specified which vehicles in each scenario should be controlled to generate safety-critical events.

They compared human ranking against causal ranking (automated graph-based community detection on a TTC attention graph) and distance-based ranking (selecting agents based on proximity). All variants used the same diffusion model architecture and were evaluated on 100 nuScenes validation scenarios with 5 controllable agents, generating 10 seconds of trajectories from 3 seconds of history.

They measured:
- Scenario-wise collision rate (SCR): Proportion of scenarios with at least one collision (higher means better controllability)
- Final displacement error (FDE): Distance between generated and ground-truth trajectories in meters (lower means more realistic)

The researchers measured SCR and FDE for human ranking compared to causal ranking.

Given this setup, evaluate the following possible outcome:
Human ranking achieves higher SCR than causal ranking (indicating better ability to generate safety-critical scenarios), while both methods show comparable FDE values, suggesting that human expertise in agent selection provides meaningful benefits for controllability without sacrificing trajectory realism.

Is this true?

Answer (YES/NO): NO